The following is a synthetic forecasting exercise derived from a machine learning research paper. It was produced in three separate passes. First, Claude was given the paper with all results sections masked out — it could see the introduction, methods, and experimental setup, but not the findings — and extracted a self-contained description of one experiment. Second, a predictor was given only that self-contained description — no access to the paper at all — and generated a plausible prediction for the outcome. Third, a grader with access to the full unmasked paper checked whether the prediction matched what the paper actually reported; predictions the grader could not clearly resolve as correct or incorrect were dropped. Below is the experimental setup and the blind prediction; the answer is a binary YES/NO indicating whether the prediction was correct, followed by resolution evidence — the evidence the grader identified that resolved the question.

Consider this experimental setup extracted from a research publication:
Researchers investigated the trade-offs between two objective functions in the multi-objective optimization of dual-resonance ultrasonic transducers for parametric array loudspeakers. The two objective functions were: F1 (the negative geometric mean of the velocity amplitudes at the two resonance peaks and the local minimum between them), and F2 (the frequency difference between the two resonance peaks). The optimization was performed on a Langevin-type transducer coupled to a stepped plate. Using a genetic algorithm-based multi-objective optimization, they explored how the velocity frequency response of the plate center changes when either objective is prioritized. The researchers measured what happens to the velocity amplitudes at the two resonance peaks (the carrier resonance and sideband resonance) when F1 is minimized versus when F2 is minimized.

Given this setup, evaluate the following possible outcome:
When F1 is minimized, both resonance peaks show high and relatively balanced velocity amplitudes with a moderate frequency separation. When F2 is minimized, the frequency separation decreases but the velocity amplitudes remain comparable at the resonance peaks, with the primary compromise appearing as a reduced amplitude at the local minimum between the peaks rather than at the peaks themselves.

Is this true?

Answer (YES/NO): NO